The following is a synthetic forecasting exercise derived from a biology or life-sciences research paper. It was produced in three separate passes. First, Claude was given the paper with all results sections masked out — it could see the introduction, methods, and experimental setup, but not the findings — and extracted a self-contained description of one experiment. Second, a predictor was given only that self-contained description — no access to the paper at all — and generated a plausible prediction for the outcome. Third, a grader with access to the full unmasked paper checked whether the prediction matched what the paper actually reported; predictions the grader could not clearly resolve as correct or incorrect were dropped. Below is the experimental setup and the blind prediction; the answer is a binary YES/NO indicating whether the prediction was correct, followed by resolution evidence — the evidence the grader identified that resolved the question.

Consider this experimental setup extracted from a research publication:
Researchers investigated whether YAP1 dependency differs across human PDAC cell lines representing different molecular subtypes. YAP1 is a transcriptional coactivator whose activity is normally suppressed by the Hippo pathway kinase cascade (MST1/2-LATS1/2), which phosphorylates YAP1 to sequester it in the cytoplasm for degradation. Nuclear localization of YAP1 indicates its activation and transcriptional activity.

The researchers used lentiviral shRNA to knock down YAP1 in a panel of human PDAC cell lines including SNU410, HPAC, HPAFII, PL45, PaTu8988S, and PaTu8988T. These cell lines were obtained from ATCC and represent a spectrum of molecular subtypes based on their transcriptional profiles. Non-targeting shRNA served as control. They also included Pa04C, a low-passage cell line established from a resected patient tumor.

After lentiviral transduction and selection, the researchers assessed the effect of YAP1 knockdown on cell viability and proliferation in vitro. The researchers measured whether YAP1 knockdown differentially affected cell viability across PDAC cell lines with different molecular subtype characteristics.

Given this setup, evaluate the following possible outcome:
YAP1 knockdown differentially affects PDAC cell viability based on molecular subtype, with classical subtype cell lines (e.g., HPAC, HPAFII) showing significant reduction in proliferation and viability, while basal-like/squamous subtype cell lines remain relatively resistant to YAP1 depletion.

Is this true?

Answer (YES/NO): NO